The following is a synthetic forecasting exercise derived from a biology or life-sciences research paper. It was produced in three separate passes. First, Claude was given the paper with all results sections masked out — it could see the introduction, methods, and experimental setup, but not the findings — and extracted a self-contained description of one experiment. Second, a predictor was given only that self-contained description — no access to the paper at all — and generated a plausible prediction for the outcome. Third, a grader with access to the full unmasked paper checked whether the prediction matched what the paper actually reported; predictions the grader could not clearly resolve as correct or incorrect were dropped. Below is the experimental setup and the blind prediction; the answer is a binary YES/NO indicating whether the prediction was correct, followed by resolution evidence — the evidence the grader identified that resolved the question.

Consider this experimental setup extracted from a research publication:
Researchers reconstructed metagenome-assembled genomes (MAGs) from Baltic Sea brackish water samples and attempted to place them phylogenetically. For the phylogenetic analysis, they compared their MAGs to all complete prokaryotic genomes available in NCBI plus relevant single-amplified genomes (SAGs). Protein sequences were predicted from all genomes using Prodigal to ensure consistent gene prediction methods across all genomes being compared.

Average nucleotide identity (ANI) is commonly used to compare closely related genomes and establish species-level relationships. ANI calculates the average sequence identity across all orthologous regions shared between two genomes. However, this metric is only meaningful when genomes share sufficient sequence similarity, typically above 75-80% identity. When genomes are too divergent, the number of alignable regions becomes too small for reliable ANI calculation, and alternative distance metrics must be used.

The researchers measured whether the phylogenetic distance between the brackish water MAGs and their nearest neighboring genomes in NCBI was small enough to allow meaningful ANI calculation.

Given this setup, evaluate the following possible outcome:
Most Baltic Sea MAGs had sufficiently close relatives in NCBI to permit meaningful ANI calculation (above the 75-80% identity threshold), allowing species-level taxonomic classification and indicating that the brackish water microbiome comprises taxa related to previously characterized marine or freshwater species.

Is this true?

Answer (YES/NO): NO